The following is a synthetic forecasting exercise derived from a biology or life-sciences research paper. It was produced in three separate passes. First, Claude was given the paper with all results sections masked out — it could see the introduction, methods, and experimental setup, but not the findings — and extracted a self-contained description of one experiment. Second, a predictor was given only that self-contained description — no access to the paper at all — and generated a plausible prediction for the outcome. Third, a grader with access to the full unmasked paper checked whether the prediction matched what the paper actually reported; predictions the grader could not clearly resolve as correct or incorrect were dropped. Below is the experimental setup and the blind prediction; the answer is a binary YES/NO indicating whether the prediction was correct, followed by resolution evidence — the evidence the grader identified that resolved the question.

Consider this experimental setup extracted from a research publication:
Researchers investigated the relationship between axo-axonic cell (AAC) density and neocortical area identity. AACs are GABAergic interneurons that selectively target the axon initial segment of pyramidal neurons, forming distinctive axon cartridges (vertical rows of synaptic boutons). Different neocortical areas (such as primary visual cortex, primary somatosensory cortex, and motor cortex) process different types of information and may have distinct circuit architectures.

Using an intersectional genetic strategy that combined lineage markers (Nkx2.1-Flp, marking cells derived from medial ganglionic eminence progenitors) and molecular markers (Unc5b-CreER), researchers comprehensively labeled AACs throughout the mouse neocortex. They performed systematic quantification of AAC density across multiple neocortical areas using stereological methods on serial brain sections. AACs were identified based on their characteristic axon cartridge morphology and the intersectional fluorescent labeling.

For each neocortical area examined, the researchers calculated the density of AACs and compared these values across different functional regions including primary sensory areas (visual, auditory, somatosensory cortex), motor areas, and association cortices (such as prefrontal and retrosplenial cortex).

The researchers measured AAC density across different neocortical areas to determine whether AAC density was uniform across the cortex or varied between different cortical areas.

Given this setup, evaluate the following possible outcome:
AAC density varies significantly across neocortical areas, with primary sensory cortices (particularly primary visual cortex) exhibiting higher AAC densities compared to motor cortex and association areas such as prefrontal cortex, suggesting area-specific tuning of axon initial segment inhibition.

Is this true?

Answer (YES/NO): NO